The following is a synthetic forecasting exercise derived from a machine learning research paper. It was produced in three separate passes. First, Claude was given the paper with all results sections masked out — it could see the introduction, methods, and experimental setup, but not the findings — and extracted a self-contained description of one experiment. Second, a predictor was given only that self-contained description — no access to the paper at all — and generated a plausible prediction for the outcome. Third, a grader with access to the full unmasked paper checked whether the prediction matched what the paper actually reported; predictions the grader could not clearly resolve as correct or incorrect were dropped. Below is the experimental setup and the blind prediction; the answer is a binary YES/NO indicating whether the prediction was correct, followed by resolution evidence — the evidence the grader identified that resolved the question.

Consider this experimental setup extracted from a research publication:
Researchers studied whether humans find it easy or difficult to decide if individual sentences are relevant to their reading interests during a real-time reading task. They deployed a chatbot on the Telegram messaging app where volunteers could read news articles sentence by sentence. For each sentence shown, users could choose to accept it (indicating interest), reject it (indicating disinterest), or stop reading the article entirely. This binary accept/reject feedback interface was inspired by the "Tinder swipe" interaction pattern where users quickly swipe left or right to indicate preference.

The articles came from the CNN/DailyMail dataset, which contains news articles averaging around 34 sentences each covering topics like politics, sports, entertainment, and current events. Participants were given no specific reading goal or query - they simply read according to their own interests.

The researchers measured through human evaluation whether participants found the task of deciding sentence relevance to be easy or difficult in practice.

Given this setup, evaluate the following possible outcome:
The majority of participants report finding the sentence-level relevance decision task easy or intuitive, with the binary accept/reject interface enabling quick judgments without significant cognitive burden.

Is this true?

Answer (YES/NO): YES